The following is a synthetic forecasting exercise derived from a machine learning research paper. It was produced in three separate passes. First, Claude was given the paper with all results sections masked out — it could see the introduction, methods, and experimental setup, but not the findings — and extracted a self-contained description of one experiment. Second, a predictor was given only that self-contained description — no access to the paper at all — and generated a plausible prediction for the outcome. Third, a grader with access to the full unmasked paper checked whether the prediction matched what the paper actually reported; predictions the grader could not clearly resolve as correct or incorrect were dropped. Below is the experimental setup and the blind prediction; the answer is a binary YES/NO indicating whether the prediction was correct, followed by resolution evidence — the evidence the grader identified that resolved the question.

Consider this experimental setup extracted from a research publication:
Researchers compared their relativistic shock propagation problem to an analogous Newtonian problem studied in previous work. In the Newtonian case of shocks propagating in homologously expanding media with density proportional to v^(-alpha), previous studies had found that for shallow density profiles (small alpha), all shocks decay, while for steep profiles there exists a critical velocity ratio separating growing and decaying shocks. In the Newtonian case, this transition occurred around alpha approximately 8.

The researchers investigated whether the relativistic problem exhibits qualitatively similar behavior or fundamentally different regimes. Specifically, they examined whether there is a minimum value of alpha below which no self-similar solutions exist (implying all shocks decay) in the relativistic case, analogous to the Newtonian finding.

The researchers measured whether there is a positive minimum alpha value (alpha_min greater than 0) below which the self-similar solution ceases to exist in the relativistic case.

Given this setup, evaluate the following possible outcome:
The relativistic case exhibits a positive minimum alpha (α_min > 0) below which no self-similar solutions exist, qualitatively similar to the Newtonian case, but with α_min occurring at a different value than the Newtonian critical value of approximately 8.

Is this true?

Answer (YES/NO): NO